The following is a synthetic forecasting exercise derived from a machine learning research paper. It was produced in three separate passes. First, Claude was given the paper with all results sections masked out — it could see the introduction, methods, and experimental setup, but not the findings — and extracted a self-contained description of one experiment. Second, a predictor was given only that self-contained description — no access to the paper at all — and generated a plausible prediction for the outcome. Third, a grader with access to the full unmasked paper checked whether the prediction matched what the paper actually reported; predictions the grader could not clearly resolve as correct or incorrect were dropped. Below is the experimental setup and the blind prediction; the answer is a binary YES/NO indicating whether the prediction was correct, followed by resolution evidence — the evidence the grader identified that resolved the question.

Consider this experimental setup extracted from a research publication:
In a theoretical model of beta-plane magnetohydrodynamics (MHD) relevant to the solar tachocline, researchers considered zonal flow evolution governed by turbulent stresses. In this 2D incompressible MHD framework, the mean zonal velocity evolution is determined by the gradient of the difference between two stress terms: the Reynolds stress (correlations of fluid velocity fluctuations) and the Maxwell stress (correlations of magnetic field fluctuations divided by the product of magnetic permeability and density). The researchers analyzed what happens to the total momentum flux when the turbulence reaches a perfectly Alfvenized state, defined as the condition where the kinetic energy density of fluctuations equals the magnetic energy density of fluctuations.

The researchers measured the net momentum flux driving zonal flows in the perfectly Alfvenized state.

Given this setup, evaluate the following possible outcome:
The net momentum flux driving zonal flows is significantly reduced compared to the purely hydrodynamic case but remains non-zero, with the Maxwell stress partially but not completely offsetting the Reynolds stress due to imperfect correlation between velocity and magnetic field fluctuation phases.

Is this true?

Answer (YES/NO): NO